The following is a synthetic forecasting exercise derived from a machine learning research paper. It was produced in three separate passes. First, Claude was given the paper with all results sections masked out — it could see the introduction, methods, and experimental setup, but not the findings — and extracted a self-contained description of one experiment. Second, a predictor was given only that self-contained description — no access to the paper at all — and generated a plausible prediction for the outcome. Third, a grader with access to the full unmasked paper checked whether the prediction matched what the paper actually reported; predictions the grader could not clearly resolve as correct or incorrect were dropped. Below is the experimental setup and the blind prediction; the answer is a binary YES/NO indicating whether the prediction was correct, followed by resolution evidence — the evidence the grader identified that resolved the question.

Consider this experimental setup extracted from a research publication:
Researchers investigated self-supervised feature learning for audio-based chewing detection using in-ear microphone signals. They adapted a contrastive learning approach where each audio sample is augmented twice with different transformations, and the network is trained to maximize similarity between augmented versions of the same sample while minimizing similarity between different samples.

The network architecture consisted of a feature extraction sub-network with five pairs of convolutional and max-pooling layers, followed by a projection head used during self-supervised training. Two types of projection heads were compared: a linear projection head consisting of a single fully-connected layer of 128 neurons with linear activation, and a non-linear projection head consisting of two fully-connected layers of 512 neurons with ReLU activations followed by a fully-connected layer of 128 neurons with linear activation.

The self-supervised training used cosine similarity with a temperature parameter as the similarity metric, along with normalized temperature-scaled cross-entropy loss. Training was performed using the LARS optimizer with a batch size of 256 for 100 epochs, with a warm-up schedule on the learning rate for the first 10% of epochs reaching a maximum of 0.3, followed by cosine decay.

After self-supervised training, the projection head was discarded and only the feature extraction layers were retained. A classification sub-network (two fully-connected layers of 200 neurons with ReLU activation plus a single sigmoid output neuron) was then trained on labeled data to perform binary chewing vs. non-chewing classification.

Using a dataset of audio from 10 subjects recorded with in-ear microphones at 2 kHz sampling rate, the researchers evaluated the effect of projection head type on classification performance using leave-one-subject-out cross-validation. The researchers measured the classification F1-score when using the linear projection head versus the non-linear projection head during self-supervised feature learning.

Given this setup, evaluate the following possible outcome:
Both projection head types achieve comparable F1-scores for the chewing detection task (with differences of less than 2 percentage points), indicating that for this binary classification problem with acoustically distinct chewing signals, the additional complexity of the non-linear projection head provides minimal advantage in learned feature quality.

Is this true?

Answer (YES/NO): YES